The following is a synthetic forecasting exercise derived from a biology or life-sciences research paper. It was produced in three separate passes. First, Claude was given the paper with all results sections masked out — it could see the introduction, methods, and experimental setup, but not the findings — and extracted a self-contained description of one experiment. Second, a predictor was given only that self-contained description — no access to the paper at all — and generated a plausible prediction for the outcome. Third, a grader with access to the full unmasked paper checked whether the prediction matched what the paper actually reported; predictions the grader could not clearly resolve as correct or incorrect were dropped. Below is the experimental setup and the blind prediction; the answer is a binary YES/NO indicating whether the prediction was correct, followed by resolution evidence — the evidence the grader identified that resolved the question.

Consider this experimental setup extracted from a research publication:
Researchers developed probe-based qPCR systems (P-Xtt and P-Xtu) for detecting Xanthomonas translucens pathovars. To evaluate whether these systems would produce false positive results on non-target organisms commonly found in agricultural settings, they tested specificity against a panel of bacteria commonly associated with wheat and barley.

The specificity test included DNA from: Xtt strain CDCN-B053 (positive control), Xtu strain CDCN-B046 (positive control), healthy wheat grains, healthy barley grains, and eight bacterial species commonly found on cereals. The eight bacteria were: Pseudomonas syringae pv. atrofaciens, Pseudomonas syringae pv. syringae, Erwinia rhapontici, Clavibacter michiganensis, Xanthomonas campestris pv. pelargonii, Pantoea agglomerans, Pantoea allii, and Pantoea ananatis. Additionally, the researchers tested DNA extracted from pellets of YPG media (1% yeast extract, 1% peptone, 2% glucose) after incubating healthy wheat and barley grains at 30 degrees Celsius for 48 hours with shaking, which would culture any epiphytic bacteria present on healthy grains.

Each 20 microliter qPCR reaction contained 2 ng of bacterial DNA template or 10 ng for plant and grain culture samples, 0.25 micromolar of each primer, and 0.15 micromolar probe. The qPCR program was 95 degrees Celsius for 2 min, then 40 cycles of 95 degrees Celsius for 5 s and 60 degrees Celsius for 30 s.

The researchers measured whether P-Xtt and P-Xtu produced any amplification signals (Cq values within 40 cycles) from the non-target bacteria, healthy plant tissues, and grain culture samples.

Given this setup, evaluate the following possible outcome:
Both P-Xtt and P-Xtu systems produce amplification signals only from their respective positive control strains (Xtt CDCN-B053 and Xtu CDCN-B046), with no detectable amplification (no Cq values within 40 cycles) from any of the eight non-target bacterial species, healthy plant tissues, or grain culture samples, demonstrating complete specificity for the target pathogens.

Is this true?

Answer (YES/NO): YES